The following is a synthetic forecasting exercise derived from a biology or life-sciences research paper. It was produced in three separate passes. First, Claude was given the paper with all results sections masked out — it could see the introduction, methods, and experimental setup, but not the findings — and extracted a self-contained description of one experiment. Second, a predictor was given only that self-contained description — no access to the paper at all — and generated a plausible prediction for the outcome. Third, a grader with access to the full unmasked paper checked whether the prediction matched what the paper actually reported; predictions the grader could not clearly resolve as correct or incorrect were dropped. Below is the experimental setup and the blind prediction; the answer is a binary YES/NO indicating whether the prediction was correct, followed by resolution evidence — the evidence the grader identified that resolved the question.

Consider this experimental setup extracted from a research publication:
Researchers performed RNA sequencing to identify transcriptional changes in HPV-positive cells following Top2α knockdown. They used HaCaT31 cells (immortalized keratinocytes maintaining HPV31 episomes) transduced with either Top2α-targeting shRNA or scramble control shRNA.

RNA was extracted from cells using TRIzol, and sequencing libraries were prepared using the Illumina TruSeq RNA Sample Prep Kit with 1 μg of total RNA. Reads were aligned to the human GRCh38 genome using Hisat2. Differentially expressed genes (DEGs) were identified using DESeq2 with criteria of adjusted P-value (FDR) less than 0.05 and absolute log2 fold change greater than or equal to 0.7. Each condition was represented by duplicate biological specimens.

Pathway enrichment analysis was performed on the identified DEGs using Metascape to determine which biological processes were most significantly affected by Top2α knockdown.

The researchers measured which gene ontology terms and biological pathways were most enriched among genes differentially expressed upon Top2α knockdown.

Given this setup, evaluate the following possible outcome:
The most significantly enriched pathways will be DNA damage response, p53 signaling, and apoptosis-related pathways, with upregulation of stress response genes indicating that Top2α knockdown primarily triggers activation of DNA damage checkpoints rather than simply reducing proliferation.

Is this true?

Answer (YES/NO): NO